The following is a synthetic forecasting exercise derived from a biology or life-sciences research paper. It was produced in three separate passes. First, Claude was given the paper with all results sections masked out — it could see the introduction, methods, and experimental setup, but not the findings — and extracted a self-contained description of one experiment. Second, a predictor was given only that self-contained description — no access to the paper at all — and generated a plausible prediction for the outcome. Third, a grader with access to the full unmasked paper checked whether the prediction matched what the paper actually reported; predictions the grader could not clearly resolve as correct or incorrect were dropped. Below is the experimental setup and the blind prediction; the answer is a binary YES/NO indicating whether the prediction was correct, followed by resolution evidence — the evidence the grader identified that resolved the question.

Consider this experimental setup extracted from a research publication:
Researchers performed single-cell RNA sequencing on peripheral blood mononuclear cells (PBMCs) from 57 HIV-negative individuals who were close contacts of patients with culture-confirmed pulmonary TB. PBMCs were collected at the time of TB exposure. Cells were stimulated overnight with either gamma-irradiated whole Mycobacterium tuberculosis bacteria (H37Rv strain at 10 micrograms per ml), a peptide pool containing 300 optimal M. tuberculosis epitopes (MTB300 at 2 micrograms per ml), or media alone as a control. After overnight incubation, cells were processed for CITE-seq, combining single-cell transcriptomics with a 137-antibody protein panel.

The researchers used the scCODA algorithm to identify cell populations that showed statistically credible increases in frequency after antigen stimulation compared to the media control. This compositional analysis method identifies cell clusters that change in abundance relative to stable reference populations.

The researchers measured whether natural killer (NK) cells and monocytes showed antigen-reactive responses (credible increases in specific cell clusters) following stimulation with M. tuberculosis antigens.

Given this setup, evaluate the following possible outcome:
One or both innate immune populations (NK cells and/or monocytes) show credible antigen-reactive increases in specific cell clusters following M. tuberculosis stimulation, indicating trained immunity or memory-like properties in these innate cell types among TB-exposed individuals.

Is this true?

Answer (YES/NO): YES